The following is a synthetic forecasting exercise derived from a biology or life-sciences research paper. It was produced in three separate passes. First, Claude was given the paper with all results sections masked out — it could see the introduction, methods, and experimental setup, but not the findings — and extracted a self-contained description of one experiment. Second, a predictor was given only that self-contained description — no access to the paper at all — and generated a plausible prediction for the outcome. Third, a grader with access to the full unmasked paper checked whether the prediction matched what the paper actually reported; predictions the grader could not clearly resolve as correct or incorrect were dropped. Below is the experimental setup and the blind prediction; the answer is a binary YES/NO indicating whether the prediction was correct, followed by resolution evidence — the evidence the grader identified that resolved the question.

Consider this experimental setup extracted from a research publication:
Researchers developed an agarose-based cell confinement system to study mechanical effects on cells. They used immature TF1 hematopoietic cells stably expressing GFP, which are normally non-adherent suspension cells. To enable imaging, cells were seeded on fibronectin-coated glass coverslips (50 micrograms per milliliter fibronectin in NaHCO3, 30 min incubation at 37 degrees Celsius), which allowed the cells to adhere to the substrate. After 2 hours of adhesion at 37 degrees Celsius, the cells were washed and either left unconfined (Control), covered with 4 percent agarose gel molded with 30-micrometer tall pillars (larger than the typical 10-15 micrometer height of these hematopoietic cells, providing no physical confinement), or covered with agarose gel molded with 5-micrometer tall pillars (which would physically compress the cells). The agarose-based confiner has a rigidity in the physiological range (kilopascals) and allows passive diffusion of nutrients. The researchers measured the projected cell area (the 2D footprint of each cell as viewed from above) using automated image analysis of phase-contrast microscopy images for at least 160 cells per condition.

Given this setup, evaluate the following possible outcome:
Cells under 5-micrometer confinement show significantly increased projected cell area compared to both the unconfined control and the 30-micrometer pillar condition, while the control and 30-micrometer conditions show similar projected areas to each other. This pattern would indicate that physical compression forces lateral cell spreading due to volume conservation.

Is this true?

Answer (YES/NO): YES